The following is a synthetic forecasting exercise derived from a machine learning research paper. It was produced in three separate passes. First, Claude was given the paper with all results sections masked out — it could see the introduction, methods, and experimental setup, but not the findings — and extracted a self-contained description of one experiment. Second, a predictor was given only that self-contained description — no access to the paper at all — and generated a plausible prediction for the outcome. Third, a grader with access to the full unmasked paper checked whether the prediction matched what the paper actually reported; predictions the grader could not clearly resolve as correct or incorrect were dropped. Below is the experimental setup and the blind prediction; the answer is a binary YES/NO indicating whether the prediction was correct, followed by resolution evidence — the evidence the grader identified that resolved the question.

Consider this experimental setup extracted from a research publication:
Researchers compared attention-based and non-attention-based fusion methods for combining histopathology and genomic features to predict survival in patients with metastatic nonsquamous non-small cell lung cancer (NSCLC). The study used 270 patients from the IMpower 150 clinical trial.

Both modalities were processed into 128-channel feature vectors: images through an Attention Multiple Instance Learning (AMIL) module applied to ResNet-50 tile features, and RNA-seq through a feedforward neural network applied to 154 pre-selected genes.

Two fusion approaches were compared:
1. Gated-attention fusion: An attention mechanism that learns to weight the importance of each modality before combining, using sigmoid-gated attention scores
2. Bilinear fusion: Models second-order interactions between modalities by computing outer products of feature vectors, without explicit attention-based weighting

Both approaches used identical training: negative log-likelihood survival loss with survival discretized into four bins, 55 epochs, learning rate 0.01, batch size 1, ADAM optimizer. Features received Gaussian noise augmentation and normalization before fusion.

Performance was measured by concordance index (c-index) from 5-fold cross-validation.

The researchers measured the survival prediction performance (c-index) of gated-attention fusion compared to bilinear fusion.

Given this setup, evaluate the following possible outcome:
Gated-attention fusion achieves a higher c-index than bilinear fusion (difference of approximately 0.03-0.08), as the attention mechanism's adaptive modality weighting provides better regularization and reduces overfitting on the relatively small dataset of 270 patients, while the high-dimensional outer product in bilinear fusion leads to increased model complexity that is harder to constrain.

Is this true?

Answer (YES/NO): YES